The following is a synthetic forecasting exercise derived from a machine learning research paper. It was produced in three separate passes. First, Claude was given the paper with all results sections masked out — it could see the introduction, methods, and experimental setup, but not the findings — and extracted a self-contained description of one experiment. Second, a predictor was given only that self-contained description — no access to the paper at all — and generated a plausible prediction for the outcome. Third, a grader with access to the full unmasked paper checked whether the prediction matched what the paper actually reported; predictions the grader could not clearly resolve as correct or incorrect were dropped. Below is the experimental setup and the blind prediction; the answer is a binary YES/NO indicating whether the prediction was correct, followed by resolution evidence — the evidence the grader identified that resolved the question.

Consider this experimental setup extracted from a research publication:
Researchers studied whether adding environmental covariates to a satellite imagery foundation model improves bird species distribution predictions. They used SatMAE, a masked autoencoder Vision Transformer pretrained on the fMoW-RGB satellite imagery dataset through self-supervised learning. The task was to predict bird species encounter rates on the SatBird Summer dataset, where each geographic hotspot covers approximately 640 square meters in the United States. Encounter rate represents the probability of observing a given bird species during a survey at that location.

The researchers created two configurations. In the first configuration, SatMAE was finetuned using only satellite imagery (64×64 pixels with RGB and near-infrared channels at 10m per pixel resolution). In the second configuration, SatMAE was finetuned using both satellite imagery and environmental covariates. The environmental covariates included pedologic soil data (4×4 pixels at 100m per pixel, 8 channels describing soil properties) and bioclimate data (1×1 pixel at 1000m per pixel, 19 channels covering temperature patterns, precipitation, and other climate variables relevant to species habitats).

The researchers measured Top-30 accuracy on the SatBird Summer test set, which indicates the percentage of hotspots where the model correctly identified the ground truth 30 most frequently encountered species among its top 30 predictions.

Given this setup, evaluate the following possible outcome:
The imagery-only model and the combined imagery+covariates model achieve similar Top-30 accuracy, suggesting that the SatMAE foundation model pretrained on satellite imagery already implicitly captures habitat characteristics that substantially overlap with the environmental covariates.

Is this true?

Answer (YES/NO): NO